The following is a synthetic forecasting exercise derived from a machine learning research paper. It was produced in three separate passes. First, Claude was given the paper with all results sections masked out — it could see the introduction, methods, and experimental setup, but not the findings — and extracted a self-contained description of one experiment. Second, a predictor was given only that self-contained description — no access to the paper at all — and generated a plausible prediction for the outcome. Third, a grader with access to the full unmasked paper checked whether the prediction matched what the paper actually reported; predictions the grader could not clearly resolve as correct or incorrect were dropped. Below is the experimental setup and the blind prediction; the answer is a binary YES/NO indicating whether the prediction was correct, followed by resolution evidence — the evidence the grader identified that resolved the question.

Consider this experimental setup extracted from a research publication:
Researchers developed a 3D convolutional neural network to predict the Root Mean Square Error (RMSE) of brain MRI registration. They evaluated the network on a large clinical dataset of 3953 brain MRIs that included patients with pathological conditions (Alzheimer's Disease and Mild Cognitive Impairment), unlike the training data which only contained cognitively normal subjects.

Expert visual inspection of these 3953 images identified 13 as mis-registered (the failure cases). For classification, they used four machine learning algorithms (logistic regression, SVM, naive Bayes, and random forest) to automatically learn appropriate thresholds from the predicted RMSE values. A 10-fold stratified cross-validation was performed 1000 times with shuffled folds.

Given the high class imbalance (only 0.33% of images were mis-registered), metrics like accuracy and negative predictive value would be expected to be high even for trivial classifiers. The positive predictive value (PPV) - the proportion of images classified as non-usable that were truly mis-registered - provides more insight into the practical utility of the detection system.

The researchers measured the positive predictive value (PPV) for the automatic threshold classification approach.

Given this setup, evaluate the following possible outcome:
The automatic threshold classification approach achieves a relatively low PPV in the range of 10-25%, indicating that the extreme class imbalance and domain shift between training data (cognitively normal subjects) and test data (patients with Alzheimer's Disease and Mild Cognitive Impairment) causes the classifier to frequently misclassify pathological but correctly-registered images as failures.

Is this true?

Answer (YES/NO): NO